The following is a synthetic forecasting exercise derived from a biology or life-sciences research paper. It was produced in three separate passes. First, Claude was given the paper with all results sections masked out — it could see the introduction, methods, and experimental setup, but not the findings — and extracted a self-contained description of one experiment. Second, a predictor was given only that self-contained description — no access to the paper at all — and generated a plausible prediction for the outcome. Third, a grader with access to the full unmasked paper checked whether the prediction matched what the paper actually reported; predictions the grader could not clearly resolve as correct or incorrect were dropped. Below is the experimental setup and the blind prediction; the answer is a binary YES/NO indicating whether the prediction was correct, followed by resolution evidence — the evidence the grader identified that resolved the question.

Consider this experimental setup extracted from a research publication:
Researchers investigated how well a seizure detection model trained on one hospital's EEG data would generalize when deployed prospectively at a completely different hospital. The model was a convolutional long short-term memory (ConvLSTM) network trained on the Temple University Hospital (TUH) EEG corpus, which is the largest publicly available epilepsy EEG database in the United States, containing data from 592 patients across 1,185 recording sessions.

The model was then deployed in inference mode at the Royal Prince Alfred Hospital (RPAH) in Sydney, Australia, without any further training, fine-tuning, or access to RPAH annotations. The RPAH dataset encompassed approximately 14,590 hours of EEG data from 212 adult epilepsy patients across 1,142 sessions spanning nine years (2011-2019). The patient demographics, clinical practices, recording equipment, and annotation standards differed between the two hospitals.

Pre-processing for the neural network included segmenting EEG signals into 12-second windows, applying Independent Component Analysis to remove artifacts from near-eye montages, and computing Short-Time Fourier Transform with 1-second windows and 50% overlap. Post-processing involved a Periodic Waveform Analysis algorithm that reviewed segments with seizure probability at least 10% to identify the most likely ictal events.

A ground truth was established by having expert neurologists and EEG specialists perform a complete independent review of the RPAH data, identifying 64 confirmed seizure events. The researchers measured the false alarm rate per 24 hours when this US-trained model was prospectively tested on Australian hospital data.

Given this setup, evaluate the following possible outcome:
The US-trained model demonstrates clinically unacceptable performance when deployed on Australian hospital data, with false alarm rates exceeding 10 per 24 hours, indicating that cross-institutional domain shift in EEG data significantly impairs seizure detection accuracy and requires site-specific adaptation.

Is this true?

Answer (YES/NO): NO